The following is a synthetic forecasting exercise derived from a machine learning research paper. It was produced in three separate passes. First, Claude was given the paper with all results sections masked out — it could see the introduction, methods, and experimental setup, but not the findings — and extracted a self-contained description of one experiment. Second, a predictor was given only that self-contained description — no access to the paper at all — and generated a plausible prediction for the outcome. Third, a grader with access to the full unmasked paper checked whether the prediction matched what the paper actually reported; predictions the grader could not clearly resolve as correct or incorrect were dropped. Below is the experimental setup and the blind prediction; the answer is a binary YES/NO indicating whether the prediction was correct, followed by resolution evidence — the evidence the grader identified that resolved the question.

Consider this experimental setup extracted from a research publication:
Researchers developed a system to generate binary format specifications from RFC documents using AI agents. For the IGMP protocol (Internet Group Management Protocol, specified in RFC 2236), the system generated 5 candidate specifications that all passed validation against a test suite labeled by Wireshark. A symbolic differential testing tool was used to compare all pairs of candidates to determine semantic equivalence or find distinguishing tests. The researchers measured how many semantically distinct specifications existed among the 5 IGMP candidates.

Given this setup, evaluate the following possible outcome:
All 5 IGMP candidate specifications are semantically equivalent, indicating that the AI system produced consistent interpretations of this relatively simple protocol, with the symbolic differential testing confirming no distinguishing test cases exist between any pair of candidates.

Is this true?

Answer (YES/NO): NO